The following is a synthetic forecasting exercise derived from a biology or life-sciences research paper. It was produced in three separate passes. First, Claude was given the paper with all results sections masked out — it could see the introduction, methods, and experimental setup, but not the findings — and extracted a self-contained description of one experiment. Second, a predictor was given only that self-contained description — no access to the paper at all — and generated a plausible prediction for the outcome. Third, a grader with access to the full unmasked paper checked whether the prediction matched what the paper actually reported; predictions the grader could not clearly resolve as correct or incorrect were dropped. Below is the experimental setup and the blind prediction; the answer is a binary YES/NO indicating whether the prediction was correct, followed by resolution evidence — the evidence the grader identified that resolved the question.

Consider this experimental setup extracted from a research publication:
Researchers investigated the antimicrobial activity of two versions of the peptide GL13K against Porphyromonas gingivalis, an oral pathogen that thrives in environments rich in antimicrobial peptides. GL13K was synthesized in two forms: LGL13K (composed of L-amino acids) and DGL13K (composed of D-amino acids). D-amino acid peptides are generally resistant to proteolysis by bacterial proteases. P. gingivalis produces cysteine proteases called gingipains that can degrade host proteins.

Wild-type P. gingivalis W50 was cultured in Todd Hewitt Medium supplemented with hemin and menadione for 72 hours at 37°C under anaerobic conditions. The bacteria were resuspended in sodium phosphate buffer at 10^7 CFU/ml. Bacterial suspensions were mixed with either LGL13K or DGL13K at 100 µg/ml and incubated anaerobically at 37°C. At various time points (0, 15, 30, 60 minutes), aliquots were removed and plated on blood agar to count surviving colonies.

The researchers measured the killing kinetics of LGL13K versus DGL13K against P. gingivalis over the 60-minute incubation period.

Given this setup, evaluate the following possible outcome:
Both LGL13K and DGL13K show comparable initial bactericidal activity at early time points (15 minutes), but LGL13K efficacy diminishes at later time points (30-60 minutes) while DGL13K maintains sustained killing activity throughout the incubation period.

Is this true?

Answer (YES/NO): NO